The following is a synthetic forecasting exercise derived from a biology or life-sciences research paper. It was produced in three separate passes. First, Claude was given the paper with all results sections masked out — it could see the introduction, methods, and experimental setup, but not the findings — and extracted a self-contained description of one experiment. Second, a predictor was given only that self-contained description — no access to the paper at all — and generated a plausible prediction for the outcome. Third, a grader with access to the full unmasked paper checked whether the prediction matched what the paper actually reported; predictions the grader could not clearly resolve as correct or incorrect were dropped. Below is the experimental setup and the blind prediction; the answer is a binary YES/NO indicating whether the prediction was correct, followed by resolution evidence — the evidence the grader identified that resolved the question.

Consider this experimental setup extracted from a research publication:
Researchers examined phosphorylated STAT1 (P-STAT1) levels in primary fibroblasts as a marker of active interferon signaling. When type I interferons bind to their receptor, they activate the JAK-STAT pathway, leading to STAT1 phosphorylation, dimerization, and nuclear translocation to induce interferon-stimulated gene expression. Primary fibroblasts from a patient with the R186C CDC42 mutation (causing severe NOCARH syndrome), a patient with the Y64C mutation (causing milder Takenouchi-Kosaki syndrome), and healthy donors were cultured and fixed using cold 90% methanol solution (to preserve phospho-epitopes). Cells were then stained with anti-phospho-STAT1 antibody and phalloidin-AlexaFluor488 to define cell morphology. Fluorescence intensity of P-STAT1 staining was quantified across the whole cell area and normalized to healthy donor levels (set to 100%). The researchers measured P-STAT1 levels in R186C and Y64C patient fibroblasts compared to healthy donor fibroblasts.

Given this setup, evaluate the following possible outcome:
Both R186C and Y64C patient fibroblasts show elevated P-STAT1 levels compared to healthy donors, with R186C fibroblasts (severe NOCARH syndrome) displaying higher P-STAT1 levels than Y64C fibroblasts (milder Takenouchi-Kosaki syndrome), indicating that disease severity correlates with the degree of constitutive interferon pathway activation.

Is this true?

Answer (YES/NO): NO